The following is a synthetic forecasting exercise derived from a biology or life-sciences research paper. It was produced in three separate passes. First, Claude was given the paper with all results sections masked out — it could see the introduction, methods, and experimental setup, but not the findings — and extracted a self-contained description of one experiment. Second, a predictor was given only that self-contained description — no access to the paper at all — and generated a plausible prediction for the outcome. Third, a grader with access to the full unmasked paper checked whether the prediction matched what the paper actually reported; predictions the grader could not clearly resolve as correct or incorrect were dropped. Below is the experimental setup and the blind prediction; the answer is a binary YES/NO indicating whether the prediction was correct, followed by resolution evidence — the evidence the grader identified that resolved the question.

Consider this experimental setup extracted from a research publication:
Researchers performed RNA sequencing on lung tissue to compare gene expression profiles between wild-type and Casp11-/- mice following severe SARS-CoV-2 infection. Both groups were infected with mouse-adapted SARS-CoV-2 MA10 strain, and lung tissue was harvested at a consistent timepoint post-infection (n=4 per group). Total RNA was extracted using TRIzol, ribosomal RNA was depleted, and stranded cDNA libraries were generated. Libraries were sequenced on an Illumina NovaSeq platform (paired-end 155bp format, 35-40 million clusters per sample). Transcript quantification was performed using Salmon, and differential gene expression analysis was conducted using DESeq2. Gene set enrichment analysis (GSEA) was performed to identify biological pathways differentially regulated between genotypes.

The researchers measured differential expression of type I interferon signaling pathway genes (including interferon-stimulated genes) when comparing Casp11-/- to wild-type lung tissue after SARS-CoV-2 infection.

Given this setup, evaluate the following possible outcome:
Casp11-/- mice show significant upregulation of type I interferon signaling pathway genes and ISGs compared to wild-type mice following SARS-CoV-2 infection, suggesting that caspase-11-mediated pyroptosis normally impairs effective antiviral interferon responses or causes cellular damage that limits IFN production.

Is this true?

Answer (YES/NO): YES